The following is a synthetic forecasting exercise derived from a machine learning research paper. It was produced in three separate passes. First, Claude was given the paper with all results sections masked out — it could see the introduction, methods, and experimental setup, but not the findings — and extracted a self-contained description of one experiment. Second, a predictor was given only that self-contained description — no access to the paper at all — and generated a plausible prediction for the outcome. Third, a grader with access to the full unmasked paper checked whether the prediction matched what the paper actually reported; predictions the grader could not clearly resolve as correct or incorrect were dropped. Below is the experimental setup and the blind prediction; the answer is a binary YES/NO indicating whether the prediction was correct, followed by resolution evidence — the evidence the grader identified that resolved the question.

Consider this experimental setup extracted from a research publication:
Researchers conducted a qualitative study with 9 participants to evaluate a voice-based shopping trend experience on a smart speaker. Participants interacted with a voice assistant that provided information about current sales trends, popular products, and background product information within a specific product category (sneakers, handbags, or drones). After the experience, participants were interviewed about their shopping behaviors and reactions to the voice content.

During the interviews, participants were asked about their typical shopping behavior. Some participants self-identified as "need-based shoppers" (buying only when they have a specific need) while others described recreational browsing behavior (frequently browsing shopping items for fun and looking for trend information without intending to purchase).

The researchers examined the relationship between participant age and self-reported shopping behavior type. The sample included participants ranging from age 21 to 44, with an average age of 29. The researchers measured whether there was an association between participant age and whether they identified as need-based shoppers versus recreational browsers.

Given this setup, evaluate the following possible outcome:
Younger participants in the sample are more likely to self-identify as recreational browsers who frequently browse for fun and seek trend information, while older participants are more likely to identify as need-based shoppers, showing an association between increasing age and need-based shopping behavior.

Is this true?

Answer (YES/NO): YES